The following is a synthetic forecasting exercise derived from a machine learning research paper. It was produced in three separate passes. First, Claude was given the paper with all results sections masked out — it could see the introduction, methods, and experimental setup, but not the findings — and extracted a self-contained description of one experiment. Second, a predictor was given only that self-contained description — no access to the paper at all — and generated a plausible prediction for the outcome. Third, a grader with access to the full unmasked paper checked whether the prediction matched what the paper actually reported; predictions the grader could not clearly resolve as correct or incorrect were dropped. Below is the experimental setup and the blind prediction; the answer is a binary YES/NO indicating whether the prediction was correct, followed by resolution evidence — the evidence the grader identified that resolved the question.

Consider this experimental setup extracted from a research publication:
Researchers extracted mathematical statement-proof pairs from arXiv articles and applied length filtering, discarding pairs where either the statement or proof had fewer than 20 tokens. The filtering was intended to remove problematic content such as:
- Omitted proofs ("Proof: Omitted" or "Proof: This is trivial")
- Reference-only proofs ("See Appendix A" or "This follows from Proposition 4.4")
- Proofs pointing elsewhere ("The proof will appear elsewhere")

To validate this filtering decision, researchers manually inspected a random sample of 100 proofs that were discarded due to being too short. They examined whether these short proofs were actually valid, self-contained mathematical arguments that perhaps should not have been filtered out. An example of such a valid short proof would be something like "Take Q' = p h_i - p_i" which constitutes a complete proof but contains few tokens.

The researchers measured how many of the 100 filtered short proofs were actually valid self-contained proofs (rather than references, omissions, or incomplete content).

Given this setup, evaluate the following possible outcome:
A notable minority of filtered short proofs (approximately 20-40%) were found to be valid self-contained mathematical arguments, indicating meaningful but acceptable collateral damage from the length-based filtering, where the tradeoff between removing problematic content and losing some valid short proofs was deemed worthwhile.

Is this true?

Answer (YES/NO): NO